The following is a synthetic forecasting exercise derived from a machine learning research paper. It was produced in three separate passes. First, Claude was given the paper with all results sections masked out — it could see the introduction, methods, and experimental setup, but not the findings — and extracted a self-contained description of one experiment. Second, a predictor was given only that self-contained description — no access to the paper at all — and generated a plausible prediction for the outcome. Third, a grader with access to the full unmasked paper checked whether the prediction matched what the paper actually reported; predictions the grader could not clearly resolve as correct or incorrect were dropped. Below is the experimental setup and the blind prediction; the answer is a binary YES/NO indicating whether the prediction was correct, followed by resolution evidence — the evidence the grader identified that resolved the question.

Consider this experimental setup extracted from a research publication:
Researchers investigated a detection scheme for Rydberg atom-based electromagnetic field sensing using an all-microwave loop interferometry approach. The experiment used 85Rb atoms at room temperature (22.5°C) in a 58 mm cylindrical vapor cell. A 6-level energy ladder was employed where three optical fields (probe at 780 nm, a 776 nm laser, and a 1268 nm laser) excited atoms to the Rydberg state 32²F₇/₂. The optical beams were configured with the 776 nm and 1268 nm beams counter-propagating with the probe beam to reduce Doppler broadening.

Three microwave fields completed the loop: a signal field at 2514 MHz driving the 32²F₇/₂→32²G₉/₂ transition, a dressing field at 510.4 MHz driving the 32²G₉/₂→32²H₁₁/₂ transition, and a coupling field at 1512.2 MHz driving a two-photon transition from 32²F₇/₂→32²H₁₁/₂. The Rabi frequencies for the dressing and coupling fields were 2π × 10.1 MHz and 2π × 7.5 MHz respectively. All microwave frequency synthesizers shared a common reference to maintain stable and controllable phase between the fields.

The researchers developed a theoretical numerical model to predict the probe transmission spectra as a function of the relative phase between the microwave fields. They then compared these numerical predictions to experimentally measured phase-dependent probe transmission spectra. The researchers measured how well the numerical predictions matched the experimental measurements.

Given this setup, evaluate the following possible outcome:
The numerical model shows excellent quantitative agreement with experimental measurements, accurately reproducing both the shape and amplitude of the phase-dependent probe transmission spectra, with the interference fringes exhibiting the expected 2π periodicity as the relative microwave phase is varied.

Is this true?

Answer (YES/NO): NO